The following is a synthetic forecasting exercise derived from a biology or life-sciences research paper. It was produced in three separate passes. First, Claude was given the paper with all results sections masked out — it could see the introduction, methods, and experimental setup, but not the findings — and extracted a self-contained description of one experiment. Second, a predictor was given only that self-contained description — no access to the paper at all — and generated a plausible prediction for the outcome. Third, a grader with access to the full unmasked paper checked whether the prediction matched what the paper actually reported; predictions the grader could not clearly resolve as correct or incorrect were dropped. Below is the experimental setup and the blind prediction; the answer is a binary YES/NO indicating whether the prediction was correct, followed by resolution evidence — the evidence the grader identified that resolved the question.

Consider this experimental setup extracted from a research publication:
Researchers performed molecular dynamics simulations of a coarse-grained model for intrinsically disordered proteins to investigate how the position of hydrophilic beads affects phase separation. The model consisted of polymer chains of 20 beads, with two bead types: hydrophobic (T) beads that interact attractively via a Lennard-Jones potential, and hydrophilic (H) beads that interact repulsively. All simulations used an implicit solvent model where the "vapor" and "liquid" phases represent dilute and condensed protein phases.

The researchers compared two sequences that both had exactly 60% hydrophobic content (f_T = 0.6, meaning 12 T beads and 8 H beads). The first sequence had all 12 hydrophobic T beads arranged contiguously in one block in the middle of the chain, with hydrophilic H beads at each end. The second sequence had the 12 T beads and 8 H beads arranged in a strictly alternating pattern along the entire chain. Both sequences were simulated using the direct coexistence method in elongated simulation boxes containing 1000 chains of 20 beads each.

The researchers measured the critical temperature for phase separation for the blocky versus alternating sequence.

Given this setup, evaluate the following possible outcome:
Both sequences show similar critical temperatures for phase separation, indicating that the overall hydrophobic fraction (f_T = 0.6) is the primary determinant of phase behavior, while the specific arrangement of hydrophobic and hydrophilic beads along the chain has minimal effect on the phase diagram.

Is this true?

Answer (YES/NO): NO